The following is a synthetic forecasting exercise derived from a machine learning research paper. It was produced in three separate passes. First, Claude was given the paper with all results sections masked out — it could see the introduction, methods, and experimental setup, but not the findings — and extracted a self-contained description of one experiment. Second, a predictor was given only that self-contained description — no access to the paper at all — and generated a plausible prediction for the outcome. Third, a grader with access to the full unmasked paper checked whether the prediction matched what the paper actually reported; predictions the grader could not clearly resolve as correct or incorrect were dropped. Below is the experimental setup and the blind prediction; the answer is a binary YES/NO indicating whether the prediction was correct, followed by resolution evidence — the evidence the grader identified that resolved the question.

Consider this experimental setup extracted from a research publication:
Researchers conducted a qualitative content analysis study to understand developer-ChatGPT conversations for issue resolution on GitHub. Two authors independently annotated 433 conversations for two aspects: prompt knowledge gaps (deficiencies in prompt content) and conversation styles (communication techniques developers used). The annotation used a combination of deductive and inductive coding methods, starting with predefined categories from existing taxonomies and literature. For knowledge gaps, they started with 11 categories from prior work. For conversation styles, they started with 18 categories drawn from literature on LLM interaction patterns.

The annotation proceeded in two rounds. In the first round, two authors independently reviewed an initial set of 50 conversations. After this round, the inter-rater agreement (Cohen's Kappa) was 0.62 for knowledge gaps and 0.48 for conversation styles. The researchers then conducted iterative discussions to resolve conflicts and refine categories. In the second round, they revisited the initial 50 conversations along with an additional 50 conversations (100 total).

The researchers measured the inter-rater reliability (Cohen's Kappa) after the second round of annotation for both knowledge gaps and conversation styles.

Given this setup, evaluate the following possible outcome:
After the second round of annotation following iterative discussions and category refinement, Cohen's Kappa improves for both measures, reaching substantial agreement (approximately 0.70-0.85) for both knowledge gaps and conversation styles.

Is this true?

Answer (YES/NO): YES